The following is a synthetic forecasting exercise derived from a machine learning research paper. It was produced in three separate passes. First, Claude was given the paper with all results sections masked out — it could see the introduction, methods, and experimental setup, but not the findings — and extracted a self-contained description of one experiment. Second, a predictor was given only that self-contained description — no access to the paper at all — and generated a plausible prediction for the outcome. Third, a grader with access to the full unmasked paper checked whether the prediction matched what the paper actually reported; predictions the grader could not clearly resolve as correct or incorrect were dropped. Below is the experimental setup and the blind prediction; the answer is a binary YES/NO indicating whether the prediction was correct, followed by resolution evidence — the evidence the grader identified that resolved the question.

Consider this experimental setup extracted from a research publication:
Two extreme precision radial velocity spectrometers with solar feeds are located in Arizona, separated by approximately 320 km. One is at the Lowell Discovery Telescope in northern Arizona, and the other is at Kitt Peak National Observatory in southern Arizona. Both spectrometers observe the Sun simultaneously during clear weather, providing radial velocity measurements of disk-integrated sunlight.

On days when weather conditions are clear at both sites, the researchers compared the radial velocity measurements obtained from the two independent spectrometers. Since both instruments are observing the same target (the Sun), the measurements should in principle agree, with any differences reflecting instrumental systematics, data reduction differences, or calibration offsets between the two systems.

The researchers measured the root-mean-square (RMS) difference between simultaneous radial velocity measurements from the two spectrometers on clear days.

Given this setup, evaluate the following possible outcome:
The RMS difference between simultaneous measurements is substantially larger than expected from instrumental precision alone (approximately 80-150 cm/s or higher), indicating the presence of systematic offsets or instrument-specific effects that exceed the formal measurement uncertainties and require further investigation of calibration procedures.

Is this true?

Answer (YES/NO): NO